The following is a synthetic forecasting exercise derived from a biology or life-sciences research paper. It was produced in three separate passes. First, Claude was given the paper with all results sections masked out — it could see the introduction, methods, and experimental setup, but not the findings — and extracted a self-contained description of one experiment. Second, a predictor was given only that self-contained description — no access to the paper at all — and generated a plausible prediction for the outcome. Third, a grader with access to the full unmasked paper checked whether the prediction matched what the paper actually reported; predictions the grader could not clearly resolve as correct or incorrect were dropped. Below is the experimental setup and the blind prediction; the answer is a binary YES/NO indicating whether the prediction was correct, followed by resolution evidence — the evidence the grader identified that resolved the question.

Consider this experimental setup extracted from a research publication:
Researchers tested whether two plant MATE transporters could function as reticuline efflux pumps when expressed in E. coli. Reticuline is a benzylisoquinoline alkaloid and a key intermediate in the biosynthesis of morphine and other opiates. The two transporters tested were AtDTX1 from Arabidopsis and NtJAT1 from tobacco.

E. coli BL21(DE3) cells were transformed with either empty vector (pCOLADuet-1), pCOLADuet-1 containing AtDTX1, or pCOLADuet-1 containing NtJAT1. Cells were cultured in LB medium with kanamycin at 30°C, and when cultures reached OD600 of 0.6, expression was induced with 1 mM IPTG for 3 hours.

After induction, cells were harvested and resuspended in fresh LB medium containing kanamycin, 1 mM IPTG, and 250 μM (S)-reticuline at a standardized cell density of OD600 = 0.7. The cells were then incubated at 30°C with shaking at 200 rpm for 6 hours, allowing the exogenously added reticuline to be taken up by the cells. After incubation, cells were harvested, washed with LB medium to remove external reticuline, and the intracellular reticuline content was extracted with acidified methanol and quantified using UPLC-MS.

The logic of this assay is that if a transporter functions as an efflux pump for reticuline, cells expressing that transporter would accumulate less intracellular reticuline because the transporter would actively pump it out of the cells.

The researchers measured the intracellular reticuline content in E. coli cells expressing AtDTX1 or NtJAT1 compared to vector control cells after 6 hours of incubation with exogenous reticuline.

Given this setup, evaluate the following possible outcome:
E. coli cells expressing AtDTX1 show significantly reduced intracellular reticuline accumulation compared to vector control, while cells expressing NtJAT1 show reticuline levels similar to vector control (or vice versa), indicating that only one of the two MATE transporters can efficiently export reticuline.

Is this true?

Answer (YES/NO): NO